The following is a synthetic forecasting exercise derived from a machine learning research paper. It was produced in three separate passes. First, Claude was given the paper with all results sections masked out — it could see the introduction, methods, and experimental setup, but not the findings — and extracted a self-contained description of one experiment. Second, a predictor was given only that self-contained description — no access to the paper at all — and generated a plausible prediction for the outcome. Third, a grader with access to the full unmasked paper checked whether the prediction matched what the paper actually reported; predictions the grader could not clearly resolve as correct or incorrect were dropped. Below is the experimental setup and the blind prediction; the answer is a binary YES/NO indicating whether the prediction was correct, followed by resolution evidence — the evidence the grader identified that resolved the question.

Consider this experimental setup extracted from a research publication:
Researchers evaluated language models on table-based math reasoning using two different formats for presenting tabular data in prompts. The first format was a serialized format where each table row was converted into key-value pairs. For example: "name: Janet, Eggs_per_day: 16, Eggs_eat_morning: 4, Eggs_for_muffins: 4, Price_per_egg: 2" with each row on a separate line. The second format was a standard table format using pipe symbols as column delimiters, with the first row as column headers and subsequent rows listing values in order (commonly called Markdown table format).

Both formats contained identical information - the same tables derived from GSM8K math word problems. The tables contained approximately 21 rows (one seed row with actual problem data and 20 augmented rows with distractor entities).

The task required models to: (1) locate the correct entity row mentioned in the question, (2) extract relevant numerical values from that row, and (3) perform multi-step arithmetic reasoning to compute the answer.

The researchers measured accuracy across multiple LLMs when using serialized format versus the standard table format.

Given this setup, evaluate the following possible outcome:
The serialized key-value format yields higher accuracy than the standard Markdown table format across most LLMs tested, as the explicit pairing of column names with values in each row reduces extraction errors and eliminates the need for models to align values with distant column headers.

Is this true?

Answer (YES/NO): YES